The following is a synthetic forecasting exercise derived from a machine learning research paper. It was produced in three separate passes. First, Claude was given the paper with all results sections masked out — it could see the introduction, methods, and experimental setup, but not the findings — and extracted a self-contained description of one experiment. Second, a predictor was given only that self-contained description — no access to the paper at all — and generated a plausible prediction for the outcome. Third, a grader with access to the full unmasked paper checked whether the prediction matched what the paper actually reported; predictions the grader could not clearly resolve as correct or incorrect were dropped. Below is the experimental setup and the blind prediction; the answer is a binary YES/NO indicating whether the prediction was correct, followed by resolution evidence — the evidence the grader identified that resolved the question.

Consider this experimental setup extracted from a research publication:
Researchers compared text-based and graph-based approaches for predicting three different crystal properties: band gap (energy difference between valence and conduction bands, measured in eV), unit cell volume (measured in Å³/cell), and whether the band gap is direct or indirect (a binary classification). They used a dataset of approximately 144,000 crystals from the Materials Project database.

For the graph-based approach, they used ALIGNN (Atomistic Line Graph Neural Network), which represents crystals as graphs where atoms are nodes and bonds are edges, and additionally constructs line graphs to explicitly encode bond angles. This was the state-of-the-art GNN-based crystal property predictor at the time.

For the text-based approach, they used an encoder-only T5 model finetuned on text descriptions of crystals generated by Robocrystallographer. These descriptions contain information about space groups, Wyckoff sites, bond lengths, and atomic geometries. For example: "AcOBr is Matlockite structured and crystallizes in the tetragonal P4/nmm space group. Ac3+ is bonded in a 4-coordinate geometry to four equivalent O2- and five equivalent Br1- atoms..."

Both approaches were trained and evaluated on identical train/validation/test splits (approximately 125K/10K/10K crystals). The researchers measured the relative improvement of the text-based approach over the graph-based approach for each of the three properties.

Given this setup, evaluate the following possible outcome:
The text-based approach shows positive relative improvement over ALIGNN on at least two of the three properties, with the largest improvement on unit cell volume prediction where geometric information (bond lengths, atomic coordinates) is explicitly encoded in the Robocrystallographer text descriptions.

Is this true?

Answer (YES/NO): YES